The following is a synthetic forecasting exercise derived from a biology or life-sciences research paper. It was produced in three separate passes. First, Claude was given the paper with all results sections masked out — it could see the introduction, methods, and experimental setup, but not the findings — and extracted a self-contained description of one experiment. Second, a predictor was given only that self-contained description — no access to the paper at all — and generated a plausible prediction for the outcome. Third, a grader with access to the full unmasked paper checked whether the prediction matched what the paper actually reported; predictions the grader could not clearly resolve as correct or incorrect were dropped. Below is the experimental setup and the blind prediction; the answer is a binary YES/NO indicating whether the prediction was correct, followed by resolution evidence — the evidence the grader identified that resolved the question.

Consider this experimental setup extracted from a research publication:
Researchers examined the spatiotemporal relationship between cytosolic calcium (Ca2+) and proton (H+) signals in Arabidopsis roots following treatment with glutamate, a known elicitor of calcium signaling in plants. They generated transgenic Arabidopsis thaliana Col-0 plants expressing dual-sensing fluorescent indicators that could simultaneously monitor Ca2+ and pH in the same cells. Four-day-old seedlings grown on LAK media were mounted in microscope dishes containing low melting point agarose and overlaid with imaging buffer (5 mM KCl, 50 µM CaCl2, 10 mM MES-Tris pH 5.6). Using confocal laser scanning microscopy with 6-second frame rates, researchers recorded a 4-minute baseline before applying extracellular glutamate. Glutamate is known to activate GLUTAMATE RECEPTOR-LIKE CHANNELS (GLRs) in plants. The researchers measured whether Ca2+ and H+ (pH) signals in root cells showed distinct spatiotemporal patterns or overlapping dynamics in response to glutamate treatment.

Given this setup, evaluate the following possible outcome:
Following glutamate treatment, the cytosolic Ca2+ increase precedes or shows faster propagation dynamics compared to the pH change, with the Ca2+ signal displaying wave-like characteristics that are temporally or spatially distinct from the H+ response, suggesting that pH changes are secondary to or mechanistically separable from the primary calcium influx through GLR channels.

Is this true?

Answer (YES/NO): NO